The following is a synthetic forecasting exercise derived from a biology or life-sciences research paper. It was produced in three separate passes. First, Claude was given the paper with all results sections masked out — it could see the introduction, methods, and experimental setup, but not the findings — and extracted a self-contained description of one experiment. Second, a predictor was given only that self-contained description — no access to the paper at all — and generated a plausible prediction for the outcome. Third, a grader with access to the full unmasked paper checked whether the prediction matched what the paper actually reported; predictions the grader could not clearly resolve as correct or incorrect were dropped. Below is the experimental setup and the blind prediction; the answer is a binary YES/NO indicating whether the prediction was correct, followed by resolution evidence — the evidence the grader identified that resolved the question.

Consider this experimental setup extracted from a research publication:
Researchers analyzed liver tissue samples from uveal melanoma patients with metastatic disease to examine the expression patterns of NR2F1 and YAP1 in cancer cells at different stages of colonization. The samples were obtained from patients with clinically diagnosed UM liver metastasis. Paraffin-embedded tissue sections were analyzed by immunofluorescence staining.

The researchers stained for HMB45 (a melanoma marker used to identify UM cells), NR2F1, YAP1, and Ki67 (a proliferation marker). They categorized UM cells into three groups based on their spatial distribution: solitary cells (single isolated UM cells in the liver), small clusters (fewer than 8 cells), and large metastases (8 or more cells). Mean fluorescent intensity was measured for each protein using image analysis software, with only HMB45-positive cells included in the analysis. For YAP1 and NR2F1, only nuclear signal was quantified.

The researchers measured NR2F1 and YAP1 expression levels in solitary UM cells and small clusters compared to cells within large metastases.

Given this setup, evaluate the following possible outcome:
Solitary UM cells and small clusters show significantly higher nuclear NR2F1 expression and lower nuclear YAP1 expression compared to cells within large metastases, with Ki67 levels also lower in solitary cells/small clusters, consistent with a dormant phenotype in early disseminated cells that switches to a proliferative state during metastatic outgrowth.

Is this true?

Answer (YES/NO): YES